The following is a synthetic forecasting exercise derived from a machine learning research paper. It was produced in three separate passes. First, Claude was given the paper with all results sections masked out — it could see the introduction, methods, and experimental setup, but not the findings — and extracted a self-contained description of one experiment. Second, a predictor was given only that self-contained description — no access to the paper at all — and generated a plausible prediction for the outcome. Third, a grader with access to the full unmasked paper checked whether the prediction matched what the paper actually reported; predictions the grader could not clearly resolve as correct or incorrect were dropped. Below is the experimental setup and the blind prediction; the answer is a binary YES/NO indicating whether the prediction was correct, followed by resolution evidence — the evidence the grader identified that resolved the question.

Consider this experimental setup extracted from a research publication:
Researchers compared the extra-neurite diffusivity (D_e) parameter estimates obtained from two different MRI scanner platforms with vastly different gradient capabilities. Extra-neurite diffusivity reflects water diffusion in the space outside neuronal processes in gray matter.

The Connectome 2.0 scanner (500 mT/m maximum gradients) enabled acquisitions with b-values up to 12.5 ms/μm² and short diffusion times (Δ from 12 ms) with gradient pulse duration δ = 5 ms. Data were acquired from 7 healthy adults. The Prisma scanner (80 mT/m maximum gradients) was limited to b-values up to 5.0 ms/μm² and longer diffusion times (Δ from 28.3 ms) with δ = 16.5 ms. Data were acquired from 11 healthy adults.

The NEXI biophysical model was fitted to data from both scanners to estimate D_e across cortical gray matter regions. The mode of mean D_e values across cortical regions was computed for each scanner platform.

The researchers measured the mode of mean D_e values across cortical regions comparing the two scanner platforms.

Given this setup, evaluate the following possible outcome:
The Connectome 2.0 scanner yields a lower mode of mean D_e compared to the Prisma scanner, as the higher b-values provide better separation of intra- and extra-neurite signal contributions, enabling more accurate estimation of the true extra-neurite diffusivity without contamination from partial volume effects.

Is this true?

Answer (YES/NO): YES